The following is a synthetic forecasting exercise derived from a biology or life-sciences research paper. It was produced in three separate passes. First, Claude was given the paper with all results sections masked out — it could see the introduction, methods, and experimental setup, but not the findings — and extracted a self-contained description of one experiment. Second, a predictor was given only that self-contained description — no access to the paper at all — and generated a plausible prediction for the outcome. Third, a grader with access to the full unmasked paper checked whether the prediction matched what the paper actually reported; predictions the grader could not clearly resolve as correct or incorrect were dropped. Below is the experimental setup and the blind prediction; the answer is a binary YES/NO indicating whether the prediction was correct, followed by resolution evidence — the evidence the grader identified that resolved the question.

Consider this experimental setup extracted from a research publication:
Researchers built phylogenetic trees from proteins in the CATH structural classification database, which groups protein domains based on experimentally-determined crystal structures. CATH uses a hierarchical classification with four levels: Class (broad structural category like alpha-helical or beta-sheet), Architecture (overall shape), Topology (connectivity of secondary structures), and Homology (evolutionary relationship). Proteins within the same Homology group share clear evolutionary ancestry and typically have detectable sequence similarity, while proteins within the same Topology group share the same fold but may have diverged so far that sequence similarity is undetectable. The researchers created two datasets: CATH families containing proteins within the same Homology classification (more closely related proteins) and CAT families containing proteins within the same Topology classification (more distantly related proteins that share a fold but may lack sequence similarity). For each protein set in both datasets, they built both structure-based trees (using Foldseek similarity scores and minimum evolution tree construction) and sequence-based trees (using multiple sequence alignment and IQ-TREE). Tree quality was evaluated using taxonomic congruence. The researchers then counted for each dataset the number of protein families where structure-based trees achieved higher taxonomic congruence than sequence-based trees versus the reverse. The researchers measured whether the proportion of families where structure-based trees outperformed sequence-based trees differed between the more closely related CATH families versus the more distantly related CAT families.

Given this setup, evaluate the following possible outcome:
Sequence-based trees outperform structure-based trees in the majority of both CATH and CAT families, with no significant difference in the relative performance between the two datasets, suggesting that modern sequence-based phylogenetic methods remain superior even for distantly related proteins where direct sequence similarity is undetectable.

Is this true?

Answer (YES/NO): NO